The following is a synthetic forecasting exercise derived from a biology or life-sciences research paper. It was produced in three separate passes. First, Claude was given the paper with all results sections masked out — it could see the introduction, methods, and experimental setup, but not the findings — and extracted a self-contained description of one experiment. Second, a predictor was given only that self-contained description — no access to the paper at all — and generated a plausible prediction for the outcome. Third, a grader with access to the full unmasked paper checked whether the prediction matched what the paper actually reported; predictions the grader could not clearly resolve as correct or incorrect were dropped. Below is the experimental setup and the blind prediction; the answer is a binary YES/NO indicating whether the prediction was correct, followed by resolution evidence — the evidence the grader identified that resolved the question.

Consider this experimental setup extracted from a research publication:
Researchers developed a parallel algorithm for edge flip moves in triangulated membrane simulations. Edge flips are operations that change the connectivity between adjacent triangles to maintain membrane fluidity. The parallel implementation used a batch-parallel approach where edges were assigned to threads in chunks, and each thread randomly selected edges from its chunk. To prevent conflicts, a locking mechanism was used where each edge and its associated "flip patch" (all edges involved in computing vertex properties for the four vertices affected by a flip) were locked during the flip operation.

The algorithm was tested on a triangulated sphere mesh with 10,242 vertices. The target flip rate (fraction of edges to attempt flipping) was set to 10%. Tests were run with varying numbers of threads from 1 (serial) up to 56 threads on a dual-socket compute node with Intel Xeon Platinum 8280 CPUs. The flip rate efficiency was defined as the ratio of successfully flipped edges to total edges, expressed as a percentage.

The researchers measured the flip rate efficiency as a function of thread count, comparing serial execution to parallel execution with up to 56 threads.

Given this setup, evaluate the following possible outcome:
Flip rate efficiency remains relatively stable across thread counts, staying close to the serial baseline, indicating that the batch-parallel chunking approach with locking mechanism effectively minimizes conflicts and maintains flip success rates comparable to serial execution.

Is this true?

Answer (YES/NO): NO